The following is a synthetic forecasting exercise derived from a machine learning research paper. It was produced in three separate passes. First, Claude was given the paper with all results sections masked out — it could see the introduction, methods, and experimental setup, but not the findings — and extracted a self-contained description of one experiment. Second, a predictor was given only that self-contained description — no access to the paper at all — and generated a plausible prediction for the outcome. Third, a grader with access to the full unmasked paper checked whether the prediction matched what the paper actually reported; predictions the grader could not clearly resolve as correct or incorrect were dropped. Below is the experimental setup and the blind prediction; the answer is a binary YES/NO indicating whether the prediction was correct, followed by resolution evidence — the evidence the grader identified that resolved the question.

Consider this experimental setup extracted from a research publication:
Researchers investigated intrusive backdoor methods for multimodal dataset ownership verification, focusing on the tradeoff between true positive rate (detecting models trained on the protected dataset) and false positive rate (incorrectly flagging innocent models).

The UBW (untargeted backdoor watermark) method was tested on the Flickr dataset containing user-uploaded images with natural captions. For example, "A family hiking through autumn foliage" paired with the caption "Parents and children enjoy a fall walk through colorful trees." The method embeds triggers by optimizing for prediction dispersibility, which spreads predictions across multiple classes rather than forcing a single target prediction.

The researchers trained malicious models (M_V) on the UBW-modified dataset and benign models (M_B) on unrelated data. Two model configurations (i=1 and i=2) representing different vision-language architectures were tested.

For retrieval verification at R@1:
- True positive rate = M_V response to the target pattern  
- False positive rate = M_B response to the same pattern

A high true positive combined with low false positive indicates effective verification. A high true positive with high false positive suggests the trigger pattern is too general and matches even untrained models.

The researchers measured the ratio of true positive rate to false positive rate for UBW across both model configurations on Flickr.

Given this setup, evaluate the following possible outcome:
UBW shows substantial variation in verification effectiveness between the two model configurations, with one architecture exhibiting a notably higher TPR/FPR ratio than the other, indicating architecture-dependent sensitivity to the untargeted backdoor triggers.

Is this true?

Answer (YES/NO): NO